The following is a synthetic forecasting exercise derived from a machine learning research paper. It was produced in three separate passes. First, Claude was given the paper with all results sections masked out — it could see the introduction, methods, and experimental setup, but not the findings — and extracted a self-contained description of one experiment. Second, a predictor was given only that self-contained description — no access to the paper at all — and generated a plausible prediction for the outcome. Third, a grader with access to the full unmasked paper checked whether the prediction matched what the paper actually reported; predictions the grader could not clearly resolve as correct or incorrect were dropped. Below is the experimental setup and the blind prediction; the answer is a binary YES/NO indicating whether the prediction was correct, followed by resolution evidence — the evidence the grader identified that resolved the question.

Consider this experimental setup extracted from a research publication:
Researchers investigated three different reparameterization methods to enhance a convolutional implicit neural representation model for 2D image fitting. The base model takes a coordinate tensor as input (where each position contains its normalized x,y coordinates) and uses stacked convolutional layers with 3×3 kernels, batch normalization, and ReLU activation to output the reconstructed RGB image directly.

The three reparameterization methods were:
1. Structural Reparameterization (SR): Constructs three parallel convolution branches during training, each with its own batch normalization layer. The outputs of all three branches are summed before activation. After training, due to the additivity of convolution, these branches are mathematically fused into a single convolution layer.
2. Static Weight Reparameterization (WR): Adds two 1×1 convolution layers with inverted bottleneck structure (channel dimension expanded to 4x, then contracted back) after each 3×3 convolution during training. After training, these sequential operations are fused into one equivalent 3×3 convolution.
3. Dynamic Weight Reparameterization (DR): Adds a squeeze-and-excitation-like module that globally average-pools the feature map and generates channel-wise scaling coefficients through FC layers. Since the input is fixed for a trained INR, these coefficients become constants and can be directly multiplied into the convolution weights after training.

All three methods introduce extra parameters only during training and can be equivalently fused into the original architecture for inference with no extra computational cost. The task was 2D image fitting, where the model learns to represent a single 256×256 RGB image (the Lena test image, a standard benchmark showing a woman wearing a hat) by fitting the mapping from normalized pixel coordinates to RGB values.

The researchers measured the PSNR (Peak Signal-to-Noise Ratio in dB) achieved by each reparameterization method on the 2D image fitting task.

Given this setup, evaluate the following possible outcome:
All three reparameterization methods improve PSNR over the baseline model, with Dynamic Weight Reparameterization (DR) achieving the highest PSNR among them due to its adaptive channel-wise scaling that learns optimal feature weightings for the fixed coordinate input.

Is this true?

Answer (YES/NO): NO